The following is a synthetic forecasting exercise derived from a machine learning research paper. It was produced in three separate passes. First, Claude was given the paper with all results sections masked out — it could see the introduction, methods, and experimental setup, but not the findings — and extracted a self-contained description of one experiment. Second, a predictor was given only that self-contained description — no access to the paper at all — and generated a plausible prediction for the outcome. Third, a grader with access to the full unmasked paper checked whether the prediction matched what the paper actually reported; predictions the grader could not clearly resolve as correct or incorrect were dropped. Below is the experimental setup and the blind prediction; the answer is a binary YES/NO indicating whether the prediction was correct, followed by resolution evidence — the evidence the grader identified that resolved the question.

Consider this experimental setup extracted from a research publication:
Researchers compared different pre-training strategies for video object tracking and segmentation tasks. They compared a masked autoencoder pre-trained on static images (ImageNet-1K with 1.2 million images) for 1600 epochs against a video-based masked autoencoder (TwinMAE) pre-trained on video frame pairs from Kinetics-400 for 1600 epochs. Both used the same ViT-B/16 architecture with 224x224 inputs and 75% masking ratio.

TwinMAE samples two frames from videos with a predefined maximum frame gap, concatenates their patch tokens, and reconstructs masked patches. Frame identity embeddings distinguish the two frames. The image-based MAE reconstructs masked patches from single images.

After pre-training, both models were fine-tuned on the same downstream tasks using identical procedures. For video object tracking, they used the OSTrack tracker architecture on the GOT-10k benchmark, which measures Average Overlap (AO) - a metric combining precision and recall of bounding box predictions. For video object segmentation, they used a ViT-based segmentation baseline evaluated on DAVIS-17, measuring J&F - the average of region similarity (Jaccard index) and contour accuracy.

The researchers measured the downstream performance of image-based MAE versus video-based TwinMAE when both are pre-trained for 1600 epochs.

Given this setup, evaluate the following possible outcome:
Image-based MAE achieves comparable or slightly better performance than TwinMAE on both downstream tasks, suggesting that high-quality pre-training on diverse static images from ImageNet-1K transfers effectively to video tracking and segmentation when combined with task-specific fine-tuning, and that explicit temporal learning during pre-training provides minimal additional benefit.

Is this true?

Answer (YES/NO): NO